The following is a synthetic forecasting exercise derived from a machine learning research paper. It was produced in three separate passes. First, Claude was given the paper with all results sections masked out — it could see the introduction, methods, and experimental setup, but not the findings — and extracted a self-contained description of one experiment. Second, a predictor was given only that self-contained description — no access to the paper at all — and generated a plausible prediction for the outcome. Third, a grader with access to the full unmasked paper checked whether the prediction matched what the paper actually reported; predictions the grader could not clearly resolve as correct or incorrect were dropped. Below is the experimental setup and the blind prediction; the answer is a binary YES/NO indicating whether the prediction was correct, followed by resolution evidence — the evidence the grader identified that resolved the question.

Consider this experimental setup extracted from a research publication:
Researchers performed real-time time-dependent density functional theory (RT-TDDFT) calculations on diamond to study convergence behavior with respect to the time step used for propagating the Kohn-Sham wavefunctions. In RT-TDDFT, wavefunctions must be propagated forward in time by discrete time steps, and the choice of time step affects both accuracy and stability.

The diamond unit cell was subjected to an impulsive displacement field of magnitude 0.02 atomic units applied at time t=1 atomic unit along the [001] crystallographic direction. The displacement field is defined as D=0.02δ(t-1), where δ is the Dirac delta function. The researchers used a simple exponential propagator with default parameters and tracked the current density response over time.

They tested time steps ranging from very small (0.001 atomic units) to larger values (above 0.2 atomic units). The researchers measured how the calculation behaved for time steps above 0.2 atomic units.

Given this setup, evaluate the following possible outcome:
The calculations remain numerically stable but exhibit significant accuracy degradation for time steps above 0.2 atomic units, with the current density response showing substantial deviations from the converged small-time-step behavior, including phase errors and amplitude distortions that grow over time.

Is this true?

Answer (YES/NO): NO